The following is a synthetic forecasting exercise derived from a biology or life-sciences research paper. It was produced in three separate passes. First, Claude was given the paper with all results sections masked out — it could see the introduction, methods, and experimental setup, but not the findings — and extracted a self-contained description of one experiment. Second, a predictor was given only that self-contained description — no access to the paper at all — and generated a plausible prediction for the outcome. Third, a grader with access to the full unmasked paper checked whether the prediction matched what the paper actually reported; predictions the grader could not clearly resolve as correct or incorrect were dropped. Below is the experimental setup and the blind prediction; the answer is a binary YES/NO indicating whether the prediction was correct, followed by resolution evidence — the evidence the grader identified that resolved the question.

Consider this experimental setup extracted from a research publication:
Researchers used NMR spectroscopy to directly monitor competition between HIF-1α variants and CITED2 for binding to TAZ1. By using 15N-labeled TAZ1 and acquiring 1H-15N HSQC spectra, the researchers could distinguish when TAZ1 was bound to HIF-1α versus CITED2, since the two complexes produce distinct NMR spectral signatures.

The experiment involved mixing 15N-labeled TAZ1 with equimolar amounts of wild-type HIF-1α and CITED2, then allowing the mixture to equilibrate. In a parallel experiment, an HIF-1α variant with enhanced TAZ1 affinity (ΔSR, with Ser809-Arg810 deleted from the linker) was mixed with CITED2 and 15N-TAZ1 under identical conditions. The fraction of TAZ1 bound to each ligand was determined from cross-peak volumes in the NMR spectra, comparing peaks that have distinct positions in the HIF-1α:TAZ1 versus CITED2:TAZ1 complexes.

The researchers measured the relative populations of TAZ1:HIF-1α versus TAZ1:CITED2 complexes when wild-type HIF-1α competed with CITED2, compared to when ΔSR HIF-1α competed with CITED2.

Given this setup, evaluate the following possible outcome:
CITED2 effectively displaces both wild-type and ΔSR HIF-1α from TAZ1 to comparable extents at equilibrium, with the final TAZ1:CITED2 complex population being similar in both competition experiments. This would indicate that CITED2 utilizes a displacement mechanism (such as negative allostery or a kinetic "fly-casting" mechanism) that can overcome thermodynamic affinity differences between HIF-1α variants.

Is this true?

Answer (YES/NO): NO